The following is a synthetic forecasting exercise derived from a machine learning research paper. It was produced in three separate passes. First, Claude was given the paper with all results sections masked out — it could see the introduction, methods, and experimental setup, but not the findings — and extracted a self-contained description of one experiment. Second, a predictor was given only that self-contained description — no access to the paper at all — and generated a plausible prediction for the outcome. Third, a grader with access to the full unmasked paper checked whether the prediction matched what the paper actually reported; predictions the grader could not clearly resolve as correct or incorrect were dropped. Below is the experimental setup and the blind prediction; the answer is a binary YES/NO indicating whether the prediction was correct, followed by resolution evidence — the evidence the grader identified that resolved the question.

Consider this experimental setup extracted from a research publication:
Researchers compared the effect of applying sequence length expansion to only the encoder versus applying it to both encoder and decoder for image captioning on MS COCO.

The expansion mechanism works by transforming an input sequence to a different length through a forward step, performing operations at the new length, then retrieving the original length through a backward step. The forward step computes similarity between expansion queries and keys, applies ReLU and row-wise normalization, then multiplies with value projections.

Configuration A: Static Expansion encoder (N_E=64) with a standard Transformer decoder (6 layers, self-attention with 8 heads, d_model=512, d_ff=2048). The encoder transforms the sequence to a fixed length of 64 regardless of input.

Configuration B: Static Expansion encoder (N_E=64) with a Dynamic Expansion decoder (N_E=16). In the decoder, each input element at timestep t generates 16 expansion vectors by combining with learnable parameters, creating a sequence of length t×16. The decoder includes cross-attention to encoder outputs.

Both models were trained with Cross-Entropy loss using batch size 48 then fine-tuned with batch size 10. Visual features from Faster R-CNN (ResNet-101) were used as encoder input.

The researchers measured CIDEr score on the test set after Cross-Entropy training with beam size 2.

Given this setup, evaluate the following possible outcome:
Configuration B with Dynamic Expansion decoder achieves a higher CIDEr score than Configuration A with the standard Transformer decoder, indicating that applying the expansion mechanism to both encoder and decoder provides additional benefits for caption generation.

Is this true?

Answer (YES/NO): YES